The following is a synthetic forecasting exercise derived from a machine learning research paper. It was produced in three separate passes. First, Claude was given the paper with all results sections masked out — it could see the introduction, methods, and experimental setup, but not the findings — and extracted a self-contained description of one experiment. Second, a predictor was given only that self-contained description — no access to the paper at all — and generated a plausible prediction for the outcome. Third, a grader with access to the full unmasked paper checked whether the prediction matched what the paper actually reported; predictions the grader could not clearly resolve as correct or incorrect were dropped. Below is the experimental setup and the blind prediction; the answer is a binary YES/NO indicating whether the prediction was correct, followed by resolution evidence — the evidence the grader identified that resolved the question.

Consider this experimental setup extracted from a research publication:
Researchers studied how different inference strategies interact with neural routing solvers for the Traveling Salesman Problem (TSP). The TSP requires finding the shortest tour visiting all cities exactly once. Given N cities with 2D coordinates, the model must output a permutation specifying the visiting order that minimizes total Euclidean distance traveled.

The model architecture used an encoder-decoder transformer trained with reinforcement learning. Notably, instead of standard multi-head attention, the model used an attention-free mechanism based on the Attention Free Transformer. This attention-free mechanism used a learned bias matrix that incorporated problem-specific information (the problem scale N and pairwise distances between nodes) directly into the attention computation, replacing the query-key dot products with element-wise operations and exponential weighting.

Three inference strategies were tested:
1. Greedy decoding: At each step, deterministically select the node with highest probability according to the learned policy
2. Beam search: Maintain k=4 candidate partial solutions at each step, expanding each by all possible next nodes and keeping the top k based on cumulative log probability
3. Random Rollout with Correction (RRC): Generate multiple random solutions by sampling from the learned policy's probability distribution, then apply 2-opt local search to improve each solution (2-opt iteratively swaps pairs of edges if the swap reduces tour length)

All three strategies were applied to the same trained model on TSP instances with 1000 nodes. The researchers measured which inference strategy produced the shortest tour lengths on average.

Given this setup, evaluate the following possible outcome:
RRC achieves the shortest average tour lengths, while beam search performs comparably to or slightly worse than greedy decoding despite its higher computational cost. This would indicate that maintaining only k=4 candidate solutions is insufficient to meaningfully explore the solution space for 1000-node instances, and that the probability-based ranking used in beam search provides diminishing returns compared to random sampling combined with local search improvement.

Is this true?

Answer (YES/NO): NO